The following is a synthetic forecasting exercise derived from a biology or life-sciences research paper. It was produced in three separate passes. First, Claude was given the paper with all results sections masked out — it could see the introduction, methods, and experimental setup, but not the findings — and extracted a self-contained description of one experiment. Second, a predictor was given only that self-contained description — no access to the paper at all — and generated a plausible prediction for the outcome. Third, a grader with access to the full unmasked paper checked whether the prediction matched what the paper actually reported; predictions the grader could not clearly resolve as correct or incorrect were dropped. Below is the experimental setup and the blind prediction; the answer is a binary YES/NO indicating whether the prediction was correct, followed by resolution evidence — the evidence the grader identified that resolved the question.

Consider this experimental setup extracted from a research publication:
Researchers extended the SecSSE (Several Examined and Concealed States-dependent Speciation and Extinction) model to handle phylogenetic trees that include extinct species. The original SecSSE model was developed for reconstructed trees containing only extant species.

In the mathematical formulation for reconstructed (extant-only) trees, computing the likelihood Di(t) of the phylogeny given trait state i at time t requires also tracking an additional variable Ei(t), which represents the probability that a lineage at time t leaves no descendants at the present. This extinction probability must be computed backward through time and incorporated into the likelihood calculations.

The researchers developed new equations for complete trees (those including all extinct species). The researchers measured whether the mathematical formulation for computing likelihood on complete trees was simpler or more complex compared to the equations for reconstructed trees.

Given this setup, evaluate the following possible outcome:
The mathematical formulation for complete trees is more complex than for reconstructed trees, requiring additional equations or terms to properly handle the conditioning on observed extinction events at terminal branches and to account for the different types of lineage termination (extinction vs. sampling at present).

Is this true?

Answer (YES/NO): NO